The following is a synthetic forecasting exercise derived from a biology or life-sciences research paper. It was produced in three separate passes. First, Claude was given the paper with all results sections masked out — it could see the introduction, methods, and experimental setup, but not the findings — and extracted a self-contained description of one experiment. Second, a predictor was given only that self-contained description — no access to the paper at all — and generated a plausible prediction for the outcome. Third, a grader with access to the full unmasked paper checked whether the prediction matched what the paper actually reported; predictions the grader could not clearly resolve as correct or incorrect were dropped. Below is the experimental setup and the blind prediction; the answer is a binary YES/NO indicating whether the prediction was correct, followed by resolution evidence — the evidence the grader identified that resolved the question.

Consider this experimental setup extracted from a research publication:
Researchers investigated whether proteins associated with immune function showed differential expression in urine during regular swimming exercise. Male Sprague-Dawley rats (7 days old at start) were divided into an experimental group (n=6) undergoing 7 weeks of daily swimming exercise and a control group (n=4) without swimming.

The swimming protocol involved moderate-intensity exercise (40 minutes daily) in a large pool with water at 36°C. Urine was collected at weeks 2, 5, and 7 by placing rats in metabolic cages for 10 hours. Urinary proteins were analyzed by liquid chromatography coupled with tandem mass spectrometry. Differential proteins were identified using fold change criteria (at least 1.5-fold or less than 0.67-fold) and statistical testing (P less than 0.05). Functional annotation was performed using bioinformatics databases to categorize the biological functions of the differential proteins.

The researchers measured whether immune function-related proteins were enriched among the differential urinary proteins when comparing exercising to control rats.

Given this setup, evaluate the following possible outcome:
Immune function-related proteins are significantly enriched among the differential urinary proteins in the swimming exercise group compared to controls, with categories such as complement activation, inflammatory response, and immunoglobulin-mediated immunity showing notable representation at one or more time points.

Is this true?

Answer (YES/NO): YES